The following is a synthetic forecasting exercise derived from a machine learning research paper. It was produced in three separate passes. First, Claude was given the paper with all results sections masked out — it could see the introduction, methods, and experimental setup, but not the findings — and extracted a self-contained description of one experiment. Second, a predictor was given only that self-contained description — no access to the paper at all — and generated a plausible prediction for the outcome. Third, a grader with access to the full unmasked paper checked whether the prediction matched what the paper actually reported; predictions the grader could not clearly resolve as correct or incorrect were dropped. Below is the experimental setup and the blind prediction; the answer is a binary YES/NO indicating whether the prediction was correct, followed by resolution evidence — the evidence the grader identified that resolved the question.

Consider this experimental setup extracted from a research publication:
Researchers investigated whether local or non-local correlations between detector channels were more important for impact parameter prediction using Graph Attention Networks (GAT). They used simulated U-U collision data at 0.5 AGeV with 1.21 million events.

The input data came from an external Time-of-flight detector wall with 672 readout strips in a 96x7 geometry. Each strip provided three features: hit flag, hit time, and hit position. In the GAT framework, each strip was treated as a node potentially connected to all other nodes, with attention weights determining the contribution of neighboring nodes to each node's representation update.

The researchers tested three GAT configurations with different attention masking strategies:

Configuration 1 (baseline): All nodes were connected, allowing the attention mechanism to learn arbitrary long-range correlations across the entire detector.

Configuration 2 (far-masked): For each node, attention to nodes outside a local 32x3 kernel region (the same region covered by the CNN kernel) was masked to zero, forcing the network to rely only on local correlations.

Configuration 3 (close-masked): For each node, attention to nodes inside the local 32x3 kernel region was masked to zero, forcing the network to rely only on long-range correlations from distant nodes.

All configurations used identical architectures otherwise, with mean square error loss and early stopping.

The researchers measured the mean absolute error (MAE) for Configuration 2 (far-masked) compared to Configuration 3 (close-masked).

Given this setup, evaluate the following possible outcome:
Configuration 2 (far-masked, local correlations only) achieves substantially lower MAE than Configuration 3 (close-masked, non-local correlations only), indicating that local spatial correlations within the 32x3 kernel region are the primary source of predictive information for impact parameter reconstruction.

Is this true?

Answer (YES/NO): NO